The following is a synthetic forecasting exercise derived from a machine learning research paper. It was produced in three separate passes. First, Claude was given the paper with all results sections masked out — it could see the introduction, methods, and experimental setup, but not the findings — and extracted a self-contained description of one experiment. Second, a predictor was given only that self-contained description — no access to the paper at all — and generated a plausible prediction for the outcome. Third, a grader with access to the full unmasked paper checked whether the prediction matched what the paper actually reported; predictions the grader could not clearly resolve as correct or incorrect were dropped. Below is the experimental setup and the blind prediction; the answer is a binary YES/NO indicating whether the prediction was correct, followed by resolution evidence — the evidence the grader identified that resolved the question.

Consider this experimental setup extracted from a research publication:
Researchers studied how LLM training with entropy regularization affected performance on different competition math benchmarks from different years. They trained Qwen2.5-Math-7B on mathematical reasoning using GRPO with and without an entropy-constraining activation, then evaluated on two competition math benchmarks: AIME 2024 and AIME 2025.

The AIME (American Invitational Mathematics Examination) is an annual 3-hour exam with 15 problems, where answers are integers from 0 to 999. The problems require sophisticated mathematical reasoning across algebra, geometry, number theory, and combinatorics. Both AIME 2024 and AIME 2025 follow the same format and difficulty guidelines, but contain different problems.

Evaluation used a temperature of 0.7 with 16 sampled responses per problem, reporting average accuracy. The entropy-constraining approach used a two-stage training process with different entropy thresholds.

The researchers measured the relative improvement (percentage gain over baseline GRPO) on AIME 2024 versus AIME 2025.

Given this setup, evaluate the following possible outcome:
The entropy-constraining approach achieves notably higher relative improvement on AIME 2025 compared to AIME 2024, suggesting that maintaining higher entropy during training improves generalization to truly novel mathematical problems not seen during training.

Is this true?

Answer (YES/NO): YES